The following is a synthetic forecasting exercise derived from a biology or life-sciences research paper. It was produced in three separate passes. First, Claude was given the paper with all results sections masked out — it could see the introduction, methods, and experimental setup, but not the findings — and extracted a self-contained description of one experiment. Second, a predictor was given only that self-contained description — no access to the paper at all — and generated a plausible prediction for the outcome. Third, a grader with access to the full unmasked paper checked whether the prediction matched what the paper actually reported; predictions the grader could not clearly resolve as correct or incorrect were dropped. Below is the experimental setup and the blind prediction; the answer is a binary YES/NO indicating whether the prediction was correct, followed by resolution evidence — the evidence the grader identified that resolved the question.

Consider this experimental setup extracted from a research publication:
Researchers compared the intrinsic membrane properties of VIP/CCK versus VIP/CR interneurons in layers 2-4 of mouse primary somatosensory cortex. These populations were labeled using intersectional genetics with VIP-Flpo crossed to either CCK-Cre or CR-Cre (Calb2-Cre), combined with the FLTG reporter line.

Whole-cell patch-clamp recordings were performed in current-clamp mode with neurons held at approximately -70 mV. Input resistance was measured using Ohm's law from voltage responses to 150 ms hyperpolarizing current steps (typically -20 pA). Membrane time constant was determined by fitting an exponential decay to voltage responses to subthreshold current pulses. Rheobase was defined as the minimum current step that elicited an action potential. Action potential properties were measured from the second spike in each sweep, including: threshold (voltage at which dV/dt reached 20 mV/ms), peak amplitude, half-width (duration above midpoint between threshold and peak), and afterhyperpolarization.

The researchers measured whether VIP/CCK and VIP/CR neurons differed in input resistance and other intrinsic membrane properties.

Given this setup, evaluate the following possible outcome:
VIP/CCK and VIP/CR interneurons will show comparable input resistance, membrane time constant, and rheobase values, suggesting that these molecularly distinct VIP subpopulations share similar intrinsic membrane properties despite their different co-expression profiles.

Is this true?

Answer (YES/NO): NO